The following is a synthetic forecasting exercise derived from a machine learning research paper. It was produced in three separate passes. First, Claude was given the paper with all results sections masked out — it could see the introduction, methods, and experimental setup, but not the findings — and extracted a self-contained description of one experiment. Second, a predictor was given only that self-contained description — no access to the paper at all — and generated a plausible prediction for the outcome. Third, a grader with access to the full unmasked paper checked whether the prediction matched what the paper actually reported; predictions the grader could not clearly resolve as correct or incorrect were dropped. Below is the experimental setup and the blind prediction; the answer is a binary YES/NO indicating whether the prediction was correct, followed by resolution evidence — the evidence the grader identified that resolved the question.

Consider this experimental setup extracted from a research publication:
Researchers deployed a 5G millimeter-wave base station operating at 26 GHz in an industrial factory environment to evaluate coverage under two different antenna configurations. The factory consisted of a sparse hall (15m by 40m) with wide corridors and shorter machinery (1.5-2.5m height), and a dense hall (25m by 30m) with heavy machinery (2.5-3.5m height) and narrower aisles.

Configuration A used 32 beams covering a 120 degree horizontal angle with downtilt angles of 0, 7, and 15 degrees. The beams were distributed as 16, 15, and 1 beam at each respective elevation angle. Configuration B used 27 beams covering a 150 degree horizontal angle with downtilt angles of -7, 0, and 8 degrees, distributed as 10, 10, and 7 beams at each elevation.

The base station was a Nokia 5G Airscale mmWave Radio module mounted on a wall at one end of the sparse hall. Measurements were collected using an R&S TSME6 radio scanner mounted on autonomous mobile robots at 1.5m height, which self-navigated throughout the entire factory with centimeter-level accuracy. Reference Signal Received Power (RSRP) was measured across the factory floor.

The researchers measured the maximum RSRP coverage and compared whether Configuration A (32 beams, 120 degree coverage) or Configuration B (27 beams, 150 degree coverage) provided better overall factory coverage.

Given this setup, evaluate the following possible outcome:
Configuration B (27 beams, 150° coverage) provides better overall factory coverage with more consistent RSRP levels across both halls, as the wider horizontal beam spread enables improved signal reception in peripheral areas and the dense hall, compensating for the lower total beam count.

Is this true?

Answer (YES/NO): YES